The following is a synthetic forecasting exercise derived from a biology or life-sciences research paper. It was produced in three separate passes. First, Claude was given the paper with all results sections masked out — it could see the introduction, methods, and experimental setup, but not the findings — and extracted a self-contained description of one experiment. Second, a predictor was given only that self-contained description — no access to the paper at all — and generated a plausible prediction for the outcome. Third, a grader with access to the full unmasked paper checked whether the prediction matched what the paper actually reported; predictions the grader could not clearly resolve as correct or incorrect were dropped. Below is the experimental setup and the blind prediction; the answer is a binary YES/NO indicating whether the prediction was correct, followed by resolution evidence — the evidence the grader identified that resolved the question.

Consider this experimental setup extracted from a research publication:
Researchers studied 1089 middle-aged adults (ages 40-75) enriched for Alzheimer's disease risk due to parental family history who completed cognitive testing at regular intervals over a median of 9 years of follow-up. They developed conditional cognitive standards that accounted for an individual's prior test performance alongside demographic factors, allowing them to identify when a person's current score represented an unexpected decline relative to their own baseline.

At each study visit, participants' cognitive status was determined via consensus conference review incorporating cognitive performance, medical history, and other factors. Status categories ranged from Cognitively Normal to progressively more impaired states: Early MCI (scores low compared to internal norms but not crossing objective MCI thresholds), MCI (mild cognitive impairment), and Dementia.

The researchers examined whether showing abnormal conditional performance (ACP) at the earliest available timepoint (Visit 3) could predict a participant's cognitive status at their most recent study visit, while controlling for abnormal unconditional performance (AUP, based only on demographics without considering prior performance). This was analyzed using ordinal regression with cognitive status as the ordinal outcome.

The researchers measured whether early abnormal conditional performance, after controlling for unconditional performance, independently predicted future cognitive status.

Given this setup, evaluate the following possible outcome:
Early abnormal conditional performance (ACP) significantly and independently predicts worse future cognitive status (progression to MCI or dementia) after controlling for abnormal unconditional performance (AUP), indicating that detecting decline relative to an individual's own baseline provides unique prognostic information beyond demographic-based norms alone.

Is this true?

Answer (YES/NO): NO